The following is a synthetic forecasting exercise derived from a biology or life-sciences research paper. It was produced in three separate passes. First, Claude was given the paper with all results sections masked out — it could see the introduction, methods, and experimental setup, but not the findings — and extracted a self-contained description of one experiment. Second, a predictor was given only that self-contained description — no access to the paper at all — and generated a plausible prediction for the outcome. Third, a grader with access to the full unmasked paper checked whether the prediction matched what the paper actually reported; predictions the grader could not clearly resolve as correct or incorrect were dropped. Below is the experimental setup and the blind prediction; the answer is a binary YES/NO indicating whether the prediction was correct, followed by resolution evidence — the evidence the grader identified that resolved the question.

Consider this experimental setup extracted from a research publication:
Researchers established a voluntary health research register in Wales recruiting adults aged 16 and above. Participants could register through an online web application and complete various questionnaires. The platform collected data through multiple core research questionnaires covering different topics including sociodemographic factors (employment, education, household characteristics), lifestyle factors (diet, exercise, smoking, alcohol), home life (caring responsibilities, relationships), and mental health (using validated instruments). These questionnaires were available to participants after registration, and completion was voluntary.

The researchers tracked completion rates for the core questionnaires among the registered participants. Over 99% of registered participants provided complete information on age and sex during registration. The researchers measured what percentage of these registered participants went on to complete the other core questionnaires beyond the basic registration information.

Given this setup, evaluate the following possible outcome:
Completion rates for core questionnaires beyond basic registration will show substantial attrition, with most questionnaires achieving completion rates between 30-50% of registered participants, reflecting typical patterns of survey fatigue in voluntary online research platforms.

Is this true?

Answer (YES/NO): NO